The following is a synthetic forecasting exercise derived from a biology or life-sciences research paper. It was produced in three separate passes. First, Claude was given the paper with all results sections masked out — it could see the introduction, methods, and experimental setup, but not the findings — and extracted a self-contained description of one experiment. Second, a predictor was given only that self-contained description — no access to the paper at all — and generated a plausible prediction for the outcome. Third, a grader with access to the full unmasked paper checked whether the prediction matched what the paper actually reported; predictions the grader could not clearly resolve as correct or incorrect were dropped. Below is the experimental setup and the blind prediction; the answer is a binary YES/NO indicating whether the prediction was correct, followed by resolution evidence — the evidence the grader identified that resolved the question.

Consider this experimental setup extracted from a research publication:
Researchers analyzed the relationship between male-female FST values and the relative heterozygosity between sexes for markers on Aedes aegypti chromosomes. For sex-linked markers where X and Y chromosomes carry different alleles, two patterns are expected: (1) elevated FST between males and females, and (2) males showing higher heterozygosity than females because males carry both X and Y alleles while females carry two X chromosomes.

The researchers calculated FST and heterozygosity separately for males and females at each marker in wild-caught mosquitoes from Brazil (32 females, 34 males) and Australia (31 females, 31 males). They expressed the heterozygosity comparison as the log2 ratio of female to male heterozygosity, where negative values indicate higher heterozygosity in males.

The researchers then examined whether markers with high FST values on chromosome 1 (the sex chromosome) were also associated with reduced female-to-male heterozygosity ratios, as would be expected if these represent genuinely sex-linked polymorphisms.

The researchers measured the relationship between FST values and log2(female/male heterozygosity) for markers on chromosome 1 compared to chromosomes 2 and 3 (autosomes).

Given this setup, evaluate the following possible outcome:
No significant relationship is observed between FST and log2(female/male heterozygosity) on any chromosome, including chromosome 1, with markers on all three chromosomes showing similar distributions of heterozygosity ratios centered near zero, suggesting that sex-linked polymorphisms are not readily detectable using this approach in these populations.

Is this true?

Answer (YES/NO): NO